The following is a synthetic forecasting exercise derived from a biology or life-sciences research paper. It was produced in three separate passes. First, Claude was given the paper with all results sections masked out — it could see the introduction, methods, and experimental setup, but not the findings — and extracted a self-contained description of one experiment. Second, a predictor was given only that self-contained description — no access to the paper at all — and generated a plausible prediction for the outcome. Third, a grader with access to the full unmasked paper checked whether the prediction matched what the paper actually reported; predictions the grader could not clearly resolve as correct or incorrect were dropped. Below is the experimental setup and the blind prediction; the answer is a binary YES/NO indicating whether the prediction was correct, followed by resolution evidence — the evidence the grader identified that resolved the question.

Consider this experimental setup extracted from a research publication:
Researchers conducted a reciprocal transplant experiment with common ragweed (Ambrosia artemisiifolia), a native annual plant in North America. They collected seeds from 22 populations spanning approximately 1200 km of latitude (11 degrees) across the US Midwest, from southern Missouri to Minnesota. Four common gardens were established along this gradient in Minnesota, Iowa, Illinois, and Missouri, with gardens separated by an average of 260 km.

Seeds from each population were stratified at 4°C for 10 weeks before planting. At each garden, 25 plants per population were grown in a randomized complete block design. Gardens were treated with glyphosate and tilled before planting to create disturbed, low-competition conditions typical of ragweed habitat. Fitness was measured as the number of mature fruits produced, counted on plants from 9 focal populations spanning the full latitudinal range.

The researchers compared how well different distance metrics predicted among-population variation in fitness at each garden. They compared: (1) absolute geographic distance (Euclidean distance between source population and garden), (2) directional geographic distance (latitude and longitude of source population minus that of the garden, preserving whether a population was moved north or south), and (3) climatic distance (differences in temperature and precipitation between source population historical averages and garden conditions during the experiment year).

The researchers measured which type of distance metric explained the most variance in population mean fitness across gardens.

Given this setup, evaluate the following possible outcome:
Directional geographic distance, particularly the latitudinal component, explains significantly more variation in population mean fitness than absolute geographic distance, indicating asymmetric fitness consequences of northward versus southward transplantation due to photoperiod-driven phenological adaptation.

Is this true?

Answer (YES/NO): NO